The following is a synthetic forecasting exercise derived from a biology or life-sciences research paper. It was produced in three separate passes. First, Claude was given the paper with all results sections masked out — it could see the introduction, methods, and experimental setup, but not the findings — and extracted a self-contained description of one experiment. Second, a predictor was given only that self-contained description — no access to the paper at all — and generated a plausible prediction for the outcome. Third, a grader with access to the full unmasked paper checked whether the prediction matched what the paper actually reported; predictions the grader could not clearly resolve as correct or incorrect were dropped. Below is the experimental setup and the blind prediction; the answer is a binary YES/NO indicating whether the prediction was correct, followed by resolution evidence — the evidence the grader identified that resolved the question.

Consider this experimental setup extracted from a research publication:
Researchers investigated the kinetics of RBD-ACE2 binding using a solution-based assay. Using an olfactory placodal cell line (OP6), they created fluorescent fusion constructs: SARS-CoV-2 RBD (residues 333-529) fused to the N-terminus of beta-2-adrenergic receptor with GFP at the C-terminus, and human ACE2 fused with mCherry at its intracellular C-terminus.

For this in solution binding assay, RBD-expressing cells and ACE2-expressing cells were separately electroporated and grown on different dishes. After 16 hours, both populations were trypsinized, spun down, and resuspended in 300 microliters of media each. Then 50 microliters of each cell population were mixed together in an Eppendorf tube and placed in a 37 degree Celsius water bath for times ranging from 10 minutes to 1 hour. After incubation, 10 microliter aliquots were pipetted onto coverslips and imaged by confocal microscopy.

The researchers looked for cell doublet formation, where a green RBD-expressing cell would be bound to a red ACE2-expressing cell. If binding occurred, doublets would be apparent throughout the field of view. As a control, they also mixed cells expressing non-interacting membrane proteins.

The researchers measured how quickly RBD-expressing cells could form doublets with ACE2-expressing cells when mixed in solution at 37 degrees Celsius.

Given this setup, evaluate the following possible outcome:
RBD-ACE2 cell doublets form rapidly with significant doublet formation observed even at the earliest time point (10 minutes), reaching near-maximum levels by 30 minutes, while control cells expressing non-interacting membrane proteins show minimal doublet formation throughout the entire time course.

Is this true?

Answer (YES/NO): NO